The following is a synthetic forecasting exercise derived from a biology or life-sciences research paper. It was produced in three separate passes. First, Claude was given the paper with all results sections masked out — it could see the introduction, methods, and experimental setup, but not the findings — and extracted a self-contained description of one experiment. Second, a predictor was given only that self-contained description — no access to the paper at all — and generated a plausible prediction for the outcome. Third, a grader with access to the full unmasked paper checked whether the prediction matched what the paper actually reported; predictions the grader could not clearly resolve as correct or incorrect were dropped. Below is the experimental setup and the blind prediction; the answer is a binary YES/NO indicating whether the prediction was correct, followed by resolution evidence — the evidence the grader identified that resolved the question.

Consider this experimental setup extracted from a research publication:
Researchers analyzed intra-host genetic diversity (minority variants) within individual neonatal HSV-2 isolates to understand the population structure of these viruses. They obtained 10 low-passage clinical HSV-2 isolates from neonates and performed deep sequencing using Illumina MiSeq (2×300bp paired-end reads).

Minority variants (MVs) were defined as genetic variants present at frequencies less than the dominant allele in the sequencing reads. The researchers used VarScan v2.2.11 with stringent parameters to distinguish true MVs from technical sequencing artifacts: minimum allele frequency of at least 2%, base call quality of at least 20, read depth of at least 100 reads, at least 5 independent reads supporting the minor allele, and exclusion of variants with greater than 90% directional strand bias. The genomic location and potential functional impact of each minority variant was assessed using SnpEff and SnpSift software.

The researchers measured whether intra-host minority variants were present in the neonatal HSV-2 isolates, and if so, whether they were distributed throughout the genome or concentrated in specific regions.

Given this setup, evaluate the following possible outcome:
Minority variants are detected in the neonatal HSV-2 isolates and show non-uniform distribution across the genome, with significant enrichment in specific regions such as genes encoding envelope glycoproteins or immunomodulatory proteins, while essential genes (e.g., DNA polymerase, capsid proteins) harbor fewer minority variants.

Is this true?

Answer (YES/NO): NO